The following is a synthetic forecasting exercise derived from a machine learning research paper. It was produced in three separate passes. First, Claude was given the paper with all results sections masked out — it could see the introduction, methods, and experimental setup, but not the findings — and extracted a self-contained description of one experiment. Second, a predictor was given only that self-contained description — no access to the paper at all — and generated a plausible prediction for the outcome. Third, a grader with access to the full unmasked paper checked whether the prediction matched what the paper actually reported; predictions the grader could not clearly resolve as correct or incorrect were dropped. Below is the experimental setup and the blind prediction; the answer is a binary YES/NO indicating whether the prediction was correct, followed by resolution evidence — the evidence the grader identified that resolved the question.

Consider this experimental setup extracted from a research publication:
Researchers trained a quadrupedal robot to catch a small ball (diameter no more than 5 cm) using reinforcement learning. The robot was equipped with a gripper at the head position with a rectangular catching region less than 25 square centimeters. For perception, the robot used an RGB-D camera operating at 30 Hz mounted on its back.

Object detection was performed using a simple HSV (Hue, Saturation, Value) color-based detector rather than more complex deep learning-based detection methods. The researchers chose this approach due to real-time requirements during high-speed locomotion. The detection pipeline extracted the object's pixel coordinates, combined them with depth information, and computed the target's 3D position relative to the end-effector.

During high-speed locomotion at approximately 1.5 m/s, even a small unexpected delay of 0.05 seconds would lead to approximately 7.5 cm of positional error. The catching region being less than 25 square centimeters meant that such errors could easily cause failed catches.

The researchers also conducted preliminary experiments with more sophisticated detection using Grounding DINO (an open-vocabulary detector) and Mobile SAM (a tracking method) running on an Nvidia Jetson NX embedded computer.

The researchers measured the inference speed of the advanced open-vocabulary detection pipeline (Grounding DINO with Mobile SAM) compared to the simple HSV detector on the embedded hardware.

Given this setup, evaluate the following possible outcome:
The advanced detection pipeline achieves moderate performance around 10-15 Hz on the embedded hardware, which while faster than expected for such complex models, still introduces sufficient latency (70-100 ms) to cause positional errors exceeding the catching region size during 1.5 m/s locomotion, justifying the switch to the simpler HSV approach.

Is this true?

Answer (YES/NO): NO